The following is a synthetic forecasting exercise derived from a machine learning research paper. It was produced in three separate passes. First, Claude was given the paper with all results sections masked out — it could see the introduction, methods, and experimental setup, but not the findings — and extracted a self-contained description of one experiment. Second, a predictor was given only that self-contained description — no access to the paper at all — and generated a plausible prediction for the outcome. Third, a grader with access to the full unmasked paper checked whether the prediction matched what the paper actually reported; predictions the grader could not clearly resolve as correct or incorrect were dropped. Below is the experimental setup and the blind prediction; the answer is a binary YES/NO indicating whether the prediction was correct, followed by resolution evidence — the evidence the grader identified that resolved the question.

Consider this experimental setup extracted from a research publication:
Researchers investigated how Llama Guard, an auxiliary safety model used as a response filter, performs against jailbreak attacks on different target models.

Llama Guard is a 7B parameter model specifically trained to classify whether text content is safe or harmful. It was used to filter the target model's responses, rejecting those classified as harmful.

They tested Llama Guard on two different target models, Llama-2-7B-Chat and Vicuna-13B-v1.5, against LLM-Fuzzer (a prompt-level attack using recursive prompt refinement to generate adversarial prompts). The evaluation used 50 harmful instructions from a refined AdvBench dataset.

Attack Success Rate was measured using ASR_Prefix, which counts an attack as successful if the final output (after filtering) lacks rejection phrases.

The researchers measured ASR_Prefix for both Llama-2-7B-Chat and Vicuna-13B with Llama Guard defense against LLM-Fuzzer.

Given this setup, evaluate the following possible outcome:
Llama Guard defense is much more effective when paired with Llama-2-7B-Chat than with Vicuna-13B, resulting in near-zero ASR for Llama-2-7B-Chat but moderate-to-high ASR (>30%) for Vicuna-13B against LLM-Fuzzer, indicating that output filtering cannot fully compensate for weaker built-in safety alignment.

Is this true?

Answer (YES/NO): YES